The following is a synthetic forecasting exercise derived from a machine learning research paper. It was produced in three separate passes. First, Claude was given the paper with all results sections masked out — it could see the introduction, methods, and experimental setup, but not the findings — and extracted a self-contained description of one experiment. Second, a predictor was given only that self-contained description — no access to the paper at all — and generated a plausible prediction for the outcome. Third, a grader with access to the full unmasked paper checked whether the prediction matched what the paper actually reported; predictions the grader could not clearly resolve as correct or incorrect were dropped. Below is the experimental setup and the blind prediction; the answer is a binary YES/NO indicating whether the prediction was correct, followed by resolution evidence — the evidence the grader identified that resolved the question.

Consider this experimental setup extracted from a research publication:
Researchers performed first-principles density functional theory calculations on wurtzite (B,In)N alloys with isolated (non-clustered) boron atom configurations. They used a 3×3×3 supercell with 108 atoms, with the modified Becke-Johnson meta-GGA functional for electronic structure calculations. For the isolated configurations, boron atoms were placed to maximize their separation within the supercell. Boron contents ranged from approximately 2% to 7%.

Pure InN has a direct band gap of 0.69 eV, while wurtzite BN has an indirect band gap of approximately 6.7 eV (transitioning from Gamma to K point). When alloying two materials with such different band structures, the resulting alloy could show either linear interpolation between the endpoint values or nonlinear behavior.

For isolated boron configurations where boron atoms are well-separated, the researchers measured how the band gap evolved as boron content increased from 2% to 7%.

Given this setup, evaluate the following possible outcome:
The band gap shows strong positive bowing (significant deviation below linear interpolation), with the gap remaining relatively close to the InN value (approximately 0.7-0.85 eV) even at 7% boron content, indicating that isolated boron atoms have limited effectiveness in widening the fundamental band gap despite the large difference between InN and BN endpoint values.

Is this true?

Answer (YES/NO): YES